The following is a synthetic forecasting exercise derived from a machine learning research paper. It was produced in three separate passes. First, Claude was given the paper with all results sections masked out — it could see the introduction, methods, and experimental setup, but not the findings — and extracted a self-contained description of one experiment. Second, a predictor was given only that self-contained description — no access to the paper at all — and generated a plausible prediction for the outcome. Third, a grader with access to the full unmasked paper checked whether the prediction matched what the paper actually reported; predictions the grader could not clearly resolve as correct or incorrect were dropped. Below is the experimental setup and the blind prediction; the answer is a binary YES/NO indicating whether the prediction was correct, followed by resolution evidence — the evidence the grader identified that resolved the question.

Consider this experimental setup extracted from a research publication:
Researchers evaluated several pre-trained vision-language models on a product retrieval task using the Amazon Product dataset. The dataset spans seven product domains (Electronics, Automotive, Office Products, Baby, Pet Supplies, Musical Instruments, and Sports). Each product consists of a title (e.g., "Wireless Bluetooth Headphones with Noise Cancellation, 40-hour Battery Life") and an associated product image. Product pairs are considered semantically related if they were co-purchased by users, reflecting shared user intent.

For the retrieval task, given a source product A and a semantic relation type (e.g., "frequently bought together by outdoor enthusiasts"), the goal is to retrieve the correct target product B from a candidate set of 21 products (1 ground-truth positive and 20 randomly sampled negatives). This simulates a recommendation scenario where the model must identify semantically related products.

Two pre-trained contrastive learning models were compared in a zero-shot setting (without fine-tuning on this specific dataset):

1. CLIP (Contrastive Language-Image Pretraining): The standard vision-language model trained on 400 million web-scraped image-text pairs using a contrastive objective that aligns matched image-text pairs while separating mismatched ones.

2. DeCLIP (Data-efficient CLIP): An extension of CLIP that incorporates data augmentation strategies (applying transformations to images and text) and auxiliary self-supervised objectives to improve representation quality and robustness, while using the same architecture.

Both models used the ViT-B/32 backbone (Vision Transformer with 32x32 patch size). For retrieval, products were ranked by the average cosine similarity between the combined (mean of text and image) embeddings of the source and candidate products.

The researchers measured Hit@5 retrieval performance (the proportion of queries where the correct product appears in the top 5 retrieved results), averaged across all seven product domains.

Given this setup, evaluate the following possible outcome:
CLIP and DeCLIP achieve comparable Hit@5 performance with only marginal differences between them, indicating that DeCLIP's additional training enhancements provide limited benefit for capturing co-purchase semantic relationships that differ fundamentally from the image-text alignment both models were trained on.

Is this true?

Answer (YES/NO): NO